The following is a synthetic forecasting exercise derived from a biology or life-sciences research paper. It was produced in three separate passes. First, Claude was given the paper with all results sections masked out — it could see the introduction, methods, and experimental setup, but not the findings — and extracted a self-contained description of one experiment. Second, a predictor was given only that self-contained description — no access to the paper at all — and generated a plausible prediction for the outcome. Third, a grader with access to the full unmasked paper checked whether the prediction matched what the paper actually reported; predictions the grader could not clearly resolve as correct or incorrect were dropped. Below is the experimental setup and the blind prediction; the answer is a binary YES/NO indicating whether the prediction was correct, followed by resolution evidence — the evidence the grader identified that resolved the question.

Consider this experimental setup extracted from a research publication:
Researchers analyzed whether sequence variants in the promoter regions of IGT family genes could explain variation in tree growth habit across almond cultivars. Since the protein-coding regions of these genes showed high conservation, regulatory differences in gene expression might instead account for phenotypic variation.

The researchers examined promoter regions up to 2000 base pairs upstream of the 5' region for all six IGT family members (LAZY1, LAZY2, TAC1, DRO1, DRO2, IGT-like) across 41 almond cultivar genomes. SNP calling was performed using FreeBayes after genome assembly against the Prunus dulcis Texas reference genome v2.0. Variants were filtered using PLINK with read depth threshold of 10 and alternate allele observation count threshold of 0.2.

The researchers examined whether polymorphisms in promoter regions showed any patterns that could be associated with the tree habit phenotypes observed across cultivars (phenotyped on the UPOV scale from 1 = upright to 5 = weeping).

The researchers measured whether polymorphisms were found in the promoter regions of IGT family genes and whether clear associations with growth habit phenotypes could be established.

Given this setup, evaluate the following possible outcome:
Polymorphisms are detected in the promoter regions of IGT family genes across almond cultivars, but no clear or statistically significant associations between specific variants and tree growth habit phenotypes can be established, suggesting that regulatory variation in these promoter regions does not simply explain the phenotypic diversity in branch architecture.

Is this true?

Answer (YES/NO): YES